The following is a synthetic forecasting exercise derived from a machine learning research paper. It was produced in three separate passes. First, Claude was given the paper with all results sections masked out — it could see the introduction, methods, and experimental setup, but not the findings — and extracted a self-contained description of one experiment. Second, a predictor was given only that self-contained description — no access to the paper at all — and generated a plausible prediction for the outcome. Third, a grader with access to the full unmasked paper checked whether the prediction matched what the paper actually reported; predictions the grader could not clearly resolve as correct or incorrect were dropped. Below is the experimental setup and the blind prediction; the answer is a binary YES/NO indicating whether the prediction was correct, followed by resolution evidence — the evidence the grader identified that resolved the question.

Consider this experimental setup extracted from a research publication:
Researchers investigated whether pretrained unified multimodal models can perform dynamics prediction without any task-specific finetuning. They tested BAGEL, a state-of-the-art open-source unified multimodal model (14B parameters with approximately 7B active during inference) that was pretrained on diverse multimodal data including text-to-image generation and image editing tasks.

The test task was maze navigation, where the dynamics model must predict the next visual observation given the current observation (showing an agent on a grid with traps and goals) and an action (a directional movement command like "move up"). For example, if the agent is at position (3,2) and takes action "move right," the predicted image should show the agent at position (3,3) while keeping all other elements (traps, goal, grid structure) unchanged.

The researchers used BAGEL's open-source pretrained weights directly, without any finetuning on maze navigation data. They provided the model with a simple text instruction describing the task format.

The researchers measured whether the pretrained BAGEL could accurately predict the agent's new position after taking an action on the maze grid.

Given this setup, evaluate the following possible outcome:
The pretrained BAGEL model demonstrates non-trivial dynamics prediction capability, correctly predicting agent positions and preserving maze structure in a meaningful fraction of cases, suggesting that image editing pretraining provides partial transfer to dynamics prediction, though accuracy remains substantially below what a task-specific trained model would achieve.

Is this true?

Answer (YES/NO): NO